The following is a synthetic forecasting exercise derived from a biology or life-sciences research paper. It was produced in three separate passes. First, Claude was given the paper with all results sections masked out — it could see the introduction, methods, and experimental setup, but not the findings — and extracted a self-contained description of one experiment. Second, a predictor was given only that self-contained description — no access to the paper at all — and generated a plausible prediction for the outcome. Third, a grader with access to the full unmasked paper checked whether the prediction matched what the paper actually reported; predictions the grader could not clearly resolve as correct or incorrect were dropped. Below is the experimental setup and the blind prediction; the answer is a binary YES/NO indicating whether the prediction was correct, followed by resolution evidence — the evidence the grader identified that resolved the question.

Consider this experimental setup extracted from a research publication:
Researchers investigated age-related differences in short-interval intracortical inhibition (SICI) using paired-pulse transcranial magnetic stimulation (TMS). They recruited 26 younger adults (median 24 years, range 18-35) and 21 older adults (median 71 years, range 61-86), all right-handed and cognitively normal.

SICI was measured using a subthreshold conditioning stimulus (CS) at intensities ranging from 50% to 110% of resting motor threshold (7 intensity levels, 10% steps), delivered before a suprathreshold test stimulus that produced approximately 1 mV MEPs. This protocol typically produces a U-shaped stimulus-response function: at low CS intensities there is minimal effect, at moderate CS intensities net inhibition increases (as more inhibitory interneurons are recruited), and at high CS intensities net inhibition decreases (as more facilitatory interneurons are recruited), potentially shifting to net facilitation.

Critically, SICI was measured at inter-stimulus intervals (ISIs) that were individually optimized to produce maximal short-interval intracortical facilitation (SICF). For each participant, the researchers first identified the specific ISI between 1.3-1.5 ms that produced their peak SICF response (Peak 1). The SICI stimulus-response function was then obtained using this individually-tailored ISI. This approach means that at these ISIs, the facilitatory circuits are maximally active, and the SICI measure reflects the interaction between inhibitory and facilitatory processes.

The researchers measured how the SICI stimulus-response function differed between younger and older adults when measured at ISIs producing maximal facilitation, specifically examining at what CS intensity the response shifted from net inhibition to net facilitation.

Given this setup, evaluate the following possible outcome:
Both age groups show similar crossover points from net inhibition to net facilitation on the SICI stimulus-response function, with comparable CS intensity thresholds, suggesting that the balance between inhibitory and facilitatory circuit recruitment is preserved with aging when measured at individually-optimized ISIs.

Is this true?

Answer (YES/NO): NO